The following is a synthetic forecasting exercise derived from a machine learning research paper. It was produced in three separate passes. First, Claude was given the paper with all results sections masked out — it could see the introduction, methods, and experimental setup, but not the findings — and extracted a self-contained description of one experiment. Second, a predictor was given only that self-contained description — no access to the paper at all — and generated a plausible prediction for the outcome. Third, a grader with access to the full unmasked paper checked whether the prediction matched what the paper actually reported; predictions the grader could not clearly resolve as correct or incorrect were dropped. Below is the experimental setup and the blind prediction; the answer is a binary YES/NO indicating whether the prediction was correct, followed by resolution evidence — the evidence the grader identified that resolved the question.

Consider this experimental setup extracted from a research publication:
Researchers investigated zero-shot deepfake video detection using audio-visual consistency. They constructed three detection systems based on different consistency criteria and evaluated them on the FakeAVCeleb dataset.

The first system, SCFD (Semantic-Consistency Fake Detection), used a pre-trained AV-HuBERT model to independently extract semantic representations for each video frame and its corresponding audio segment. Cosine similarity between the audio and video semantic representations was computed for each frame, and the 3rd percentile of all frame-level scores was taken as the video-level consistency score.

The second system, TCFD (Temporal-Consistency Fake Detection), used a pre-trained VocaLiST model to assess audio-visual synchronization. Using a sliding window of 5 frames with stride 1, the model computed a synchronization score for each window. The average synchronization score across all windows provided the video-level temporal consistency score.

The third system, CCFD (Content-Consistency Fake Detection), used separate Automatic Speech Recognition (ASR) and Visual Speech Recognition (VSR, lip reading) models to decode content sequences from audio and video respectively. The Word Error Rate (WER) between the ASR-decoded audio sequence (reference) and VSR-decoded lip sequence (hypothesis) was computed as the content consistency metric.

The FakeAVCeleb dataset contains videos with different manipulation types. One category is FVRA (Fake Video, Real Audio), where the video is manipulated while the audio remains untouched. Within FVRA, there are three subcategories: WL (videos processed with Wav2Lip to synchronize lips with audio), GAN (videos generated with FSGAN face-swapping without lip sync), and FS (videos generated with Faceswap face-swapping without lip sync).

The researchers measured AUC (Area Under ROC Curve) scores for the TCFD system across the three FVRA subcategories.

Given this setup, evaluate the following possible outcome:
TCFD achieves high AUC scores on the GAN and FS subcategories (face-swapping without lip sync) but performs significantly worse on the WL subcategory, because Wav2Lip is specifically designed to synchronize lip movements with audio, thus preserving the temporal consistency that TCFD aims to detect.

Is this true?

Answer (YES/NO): NO